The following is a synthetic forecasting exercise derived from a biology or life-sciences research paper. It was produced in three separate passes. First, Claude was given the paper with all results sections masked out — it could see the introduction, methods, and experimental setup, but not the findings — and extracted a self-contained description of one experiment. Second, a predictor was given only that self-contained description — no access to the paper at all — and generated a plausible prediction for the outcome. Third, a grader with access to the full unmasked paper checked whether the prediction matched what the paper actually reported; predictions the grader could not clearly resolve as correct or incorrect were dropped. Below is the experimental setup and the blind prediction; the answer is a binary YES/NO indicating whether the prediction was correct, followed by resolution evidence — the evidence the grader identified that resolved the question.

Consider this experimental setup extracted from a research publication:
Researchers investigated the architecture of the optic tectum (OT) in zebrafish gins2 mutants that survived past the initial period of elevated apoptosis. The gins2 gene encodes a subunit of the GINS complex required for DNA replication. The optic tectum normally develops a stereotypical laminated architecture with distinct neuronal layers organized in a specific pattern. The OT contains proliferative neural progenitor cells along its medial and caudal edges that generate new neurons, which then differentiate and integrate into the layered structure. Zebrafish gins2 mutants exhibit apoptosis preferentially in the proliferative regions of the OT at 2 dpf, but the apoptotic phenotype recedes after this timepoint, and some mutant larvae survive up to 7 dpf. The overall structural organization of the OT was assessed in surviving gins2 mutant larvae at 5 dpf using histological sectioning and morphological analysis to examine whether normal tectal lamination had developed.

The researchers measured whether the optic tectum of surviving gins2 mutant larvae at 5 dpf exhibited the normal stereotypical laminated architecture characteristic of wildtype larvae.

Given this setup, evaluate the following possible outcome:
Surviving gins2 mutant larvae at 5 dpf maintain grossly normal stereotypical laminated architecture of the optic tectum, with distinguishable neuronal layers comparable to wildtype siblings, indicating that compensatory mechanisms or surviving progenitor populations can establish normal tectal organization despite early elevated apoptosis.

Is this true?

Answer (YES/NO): NO